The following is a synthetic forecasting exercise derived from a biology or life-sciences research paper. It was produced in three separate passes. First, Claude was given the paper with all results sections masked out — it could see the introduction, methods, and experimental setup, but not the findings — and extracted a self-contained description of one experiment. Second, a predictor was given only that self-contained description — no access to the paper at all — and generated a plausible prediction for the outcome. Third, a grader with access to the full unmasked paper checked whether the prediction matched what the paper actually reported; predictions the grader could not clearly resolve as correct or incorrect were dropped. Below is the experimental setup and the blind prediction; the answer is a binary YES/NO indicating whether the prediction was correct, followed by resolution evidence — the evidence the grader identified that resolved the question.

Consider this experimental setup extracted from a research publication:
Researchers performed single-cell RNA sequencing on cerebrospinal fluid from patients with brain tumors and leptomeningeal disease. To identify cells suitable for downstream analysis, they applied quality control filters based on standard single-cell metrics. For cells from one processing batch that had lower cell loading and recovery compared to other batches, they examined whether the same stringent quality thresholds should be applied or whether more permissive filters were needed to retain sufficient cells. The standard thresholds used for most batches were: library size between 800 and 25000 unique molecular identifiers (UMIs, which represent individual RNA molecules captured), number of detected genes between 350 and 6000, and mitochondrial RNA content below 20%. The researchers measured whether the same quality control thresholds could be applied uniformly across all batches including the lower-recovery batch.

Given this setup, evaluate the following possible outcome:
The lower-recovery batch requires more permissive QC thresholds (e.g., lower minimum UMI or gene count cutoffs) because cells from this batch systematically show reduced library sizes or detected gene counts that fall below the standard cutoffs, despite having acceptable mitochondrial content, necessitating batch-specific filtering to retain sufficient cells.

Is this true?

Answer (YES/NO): YES